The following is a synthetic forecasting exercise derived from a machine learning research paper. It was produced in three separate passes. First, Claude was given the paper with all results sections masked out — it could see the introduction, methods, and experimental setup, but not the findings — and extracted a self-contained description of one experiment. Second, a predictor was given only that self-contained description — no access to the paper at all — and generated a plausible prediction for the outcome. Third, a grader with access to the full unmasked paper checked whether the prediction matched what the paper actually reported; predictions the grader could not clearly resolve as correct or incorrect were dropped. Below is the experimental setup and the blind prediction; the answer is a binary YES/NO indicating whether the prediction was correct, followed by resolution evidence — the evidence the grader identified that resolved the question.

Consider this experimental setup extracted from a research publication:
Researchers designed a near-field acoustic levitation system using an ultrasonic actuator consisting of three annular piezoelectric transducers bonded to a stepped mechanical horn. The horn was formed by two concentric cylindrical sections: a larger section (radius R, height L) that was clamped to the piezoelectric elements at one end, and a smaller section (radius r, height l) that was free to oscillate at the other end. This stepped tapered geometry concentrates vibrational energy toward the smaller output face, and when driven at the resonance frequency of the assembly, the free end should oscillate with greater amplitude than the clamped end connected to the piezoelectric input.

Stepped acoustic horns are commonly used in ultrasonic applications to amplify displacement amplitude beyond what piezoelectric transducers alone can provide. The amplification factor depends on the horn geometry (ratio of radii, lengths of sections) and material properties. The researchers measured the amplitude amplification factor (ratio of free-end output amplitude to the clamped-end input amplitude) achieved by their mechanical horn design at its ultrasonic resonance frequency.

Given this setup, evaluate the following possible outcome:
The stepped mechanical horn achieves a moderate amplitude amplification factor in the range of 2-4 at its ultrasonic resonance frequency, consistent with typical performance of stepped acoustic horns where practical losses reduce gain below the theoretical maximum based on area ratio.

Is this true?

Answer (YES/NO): NO